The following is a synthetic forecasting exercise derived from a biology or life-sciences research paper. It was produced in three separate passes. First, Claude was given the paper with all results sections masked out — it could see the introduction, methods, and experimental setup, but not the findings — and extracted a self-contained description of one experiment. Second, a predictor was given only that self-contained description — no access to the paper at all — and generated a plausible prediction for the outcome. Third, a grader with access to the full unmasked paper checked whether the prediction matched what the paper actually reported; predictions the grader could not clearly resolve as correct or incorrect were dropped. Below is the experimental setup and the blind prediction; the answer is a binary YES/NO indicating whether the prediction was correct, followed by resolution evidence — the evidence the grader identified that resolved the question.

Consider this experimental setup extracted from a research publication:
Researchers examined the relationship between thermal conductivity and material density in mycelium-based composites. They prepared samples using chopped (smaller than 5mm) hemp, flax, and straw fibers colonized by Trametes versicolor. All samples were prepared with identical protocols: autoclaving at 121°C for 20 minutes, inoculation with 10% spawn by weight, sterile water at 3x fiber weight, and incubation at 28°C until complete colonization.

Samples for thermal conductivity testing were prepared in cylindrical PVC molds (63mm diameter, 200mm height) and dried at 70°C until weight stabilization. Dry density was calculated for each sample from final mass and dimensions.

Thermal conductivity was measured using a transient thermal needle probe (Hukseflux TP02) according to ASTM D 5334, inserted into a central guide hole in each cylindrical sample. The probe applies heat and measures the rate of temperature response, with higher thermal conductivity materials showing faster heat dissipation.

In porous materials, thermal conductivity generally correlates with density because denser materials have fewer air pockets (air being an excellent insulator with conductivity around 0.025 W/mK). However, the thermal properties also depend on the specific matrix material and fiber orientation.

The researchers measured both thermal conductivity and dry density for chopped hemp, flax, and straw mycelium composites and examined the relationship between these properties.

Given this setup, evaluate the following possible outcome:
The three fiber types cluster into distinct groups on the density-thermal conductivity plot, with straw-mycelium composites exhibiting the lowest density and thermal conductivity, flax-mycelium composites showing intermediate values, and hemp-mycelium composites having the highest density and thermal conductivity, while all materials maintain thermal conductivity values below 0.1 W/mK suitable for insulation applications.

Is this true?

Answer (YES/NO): NO